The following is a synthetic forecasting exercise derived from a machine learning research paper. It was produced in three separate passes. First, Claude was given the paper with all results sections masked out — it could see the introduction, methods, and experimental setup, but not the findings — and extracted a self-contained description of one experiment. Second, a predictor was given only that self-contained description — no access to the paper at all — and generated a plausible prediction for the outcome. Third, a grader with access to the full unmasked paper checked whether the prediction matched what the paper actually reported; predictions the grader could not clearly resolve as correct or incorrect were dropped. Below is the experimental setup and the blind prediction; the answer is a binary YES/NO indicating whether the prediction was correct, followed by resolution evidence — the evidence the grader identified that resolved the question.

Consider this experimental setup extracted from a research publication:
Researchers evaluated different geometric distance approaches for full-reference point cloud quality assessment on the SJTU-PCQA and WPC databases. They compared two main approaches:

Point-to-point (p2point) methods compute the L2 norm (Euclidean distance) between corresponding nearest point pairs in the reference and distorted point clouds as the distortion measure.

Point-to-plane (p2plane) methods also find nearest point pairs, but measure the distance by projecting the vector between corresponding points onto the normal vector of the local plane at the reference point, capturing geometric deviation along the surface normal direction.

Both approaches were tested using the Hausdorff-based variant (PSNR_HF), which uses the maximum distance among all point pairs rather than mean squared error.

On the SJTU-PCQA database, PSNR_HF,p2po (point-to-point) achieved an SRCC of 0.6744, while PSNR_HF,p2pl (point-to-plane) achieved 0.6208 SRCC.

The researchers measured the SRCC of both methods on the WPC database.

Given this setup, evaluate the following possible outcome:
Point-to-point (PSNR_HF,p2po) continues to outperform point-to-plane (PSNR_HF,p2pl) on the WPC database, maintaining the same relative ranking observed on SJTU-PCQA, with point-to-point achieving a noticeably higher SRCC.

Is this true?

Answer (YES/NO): NO